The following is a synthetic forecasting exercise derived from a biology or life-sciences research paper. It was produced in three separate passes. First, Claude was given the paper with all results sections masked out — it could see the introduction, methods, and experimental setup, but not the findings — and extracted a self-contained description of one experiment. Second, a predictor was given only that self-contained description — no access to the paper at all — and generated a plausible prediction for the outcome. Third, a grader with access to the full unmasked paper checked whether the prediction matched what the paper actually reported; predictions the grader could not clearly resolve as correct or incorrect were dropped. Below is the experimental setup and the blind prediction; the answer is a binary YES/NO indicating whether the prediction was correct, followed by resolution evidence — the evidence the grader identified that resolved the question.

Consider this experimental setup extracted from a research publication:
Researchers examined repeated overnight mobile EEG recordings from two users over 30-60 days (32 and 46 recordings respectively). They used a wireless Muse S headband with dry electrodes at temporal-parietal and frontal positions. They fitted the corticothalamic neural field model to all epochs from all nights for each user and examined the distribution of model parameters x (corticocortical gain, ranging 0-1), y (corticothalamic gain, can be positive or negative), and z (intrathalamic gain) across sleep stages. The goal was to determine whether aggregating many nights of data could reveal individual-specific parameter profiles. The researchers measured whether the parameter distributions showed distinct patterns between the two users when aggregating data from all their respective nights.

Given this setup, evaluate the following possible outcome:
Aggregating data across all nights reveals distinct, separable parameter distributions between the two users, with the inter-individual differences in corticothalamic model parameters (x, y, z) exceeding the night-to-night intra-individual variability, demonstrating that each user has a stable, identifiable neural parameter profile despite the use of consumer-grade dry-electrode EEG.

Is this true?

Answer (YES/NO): NO